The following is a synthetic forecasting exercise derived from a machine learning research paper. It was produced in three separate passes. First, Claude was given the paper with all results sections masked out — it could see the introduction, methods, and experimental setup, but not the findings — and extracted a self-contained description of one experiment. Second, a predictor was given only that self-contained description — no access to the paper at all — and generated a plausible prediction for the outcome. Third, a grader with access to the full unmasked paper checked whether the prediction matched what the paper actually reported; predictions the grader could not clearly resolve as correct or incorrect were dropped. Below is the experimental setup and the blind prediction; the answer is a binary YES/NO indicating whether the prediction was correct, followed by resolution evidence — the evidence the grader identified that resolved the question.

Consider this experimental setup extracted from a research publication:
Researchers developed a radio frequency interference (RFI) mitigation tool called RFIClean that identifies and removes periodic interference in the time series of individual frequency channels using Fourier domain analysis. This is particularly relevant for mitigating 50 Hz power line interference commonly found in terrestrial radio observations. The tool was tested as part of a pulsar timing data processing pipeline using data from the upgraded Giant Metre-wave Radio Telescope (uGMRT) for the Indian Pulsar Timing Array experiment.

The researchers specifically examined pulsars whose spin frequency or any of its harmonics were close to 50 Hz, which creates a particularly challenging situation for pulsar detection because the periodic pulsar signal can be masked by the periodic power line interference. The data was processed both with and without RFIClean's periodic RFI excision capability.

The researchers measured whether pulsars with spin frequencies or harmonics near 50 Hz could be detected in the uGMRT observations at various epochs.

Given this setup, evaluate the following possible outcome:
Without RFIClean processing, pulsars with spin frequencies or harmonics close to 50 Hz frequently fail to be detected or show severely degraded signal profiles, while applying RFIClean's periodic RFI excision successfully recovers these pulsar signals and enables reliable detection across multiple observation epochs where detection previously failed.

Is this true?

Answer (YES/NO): YES